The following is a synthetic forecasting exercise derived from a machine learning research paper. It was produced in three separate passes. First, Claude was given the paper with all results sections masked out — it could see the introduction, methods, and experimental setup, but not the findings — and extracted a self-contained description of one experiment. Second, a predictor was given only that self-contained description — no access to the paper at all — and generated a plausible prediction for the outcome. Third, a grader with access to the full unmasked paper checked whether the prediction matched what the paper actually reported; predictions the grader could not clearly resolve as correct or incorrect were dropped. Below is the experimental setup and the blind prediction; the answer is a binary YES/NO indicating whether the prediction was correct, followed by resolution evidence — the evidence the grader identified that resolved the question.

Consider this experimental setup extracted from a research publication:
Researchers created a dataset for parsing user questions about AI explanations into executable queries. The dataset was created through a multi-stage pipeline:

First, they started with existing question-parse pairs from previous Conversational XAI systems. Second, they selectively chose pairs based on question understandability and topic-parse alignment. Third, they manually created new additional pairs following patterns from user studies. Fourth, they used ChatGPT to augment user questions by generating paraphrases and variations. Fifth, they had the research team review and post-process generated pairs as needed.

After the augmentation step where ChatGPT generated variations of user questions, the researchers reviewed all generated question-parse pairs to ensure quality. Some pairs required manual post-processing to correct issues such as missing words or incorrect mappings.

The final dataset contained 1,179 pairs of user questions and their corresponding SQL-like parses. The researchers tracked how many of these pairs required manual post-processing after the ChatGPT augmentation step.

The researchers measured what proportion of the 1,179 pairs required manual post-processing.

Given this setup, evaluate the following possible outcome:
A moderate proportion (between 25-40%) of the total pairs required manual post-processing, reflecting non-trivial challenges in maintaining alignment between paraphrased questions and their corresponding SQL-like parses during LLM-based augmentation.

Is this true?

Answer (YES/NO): NO